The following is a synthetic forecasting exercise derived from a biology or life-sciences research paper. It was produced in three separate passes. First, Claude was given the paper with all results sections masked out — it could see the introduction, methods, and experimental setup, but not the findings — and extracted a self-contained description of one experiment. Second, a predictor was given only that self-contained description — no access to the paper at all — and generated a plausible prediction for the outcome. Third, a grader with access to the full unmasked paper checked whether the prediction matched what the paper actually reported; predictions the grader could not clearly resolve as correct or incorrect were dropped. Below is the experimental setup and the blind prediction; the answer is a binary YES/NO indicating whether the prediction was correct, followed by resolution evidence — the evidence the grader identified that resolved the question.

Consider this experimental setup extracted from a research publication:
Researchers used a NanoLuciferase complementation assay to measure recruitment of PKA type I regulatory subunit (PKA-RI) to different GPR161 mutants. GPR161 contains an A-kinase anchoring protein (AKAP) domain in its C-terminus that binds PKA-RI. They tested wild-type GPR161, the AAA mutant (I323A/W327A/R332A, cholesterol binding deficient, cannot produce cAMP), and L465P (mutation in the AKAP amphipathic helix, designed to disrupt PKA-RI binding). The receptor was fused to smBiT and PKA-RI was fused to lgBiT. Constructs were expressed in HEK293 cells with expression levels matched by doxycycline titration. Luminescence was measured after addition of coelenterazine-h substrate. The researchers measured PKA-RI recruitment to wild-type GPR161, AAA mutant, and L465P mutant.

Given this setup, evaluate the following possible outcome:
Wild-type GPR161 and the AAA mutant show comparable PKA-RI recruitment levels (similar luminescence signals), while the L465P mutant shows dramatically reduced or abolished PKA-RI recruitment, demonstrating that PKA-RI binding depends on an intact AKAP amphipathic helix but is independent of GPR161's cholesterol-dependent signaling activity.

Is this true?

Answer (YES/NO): NO